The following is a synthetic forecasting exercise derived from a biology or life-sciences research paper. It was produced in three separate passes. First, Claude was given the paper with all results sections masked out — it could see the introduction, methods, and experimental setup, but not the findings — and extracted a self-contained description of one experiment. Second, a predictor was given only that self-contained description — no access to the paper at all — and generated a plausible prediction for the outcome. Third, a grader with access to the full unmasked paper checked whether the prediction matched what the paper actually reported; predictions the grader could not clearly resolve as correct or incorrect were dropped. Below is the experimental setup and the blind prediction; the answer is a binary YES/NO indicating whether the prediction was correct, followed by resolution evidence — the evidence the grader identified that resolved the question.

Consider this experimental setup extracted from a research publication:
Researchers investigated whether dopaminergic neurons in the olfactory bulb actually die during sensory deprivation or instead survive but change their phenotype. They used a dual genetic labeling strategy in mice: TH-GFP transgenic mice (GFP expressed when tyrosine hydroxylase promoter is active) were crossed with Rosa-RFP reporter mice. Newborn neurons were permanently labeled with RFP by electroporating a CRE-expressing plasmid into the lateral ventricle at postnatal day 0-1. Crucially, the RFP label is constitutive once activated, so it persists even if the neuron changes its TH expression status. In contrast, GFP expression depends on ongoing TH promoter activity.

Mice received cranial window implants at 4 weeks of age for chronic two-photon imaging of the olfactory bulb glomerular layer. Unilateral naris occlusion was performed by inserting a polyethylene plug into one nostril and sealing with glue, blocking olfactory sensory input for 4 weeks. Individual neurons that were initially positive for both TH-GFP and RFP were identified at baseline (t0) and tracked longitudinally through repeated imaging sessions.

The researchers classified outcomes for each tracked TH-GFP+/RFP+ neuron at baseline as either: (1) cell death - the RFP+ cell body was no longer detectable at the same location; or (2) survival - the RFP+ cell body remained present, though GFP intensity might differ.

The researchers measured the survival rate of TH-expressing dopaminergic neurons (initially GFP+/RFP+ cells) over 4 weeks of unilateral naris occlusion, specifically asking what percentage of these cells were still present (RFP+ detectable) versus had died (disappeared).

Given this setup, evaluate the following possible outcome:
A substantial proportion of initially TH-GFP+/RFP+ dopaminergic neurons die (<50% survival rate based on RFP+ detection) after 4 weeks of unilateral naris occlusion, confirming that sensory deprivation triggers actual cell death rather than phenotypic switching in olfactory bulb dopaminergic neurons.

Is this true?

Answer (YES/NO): NO